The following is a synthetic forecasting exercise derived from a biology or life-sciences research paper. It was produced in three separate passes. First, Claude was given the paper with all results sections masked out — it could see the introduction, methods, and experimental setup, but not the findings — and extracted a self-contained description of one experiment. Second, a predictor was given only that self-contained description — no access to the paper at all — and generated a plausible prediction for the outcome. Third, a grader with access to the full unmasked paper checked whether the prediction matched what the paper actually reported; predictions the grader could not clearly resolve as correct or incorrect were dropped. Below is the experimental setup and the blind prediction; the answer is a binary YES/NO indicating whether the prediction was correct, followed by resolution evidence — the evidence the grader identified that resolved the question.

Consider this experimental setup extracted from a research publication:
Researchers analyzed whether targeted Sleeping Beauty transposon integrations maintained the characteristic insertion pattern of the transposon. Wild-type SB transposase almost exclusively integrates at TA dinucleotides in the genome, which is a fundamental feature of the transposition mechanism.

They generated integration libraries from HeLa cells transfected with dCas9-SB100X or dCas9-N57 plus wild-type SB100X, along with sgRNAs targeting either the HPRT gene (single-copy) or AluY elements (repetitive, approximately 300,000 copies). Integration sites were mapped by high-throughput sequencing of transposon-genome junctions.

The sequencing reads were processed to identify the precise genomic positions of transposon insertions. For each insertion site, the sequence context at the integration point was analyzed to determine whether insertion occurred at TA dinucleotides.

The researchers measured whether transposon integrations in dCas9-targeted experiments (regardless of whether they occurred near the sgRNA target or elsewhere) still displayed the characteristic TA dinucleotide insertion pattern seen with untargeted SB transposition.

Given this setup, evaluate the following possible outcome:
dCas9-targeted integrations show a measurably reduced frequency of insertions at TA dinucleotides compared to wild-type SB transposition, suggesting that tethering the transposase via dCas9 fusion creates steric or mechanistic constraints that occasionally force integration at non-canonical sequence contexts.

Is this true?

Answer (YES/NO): YES